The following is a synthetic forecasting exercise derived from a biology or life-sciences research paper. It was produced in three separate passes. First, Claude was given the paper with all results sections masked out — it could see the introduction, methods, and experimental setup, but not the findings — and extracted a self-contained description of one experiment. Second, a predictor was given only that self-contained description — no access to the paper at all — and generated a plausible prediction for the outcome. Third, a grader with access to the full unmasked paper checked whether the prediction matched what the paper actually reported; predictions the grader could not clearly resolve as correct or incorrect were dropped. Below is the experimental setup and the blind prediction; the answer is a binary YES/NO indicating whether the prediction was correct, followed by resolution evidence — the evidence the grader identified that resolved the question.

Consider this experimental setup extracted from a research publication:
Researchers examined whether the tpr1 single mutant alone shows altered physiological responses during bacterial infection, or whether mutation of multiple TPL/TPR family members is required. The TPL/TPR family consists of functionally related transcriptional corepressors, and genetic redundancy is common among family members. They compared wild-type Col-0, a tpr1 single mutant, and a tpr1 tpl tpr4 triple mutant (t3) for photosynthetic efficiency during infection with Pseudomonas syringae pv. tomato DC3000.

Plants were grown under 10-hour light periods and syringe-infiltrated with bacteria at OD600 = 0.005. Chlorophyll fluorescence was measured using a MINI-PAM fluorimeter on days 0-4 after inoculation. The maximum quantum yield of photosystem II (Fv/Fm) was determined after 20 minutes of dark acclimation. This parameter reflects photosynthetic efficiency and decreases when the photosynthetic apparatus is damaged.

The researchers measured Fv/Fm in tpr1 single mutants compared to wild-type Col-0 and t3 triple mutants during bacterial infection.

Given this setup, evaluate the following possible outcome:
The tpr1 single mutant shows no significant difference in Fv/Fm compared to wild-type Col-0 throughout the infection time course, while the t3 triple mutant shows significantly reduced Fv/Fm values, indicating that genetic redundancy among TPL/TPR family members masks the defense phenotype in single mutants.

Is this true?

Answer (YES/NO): NO